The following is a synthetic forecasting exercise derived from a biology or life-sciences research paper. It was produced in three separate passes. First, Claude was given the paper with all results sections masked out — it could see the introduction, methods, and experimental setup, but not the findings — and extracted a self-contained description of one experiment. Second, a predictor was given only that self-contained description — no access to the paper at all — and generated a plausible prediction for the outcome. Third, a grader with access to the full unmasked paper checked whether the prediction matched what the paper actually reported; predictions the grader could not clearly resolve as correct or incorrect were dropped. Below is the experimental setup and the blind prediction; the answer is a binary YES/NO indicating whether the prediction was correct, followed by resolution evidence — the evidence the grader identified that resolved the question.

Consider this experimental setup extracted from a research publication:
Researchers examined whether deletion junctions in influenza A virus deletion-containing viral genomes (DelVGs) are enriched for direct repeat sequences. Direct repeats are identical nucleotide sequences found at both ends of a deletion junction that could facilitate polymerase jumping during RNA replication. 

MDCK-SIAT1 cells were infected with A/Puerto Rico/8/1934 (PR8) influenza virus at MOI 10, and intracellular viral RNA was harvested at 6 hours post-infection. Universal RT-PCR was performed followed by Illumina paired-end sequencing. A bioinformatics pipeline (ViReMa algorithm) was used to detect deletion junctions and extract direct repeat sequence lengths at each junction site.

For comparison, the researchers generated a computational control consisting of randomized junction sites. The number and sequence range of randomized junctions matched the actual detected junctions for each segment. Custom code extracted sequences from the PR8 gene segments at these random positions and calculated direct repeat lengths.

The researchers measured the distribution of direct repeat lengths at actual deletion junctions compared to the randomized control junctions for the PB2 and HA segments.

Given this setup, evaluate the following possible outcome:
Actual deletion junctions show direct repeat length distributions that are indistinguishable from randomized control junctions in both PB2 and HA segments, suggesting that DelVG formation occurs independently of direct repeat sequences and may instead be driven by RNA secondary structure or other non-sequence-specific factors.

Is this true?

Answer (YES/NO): NO